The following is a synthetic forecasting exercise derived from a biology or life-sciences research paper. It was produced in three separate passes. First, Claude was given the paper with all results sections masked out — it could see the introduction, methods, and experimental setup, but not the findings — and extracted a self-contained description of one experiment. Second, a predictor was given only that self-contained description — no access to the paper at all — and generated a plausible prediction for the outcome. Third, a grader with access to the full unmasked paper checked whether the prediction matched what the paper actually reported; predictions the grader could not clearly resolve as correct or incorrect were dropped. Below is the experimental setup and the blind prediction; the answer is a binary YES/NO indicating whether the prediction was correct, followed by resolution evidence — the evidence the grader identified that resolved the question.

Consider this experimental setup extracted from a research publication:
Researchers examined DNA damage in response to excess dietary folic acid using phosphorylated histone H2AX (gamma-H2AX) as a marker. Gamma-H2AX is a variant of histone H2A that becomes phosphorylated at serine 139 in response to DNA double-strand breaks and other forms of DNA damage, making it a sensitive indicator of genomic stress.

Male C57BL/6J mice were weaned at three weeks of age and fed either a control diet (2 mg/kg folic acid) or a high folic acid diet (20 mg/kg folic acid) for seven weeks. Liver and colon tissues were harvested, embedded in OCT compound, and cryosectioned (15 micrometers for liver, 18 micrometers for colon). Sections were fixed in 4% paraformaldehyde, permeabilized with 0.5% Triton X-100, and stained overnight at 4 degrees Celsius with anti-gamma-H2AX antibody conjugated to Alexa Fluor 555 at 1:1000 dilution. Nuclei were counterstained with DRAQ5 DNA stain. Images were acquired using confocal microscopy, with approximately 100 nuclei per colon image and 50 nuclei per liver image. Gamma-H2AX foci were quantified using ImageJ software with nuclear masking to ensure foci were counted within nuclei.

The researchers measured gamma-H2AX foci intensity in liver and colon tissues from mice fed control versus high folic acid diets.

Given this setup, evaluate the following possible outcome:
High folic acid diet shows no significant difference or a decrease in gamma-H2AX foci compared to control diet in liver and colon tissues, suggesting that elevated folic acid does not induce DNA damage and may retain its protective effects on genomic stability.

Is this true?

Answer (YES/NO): NO